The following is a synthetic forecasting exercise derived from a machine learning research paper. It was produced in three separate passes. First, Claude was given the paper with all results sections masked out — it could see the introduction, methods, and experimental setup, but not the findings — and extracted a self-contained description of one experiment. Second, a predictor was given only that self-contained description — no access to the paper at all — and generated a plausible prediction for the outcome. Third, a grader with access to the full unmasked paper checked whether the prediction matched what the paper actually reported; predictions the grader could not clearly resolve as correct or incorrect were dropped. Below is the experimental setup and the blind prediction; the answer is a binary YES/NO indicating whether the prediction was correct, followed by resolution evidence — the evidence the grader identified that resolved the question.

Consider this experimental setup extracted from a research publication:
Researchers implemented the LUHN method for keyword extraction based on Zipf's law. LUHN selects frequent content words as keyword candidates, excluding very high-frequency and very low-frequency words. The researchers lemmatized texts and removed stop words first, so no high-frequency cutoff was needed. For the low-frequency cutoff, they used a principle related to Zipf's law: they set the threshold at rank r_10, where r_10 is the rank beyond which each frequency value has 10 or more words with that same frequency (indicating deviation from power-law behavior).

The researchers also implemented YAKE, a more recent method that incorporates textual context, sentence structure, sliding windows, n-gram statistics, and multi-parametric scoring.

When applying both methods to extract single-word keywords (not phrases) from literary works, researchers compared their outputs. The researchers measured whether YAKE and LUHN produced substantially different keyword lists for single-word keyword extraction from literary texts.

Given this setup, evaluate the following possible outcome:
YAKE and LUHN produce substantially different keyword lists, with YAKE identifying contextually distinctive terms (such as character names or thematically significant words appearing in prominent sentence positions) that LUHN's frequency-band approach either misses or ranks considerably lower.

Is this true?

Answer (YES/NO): NO